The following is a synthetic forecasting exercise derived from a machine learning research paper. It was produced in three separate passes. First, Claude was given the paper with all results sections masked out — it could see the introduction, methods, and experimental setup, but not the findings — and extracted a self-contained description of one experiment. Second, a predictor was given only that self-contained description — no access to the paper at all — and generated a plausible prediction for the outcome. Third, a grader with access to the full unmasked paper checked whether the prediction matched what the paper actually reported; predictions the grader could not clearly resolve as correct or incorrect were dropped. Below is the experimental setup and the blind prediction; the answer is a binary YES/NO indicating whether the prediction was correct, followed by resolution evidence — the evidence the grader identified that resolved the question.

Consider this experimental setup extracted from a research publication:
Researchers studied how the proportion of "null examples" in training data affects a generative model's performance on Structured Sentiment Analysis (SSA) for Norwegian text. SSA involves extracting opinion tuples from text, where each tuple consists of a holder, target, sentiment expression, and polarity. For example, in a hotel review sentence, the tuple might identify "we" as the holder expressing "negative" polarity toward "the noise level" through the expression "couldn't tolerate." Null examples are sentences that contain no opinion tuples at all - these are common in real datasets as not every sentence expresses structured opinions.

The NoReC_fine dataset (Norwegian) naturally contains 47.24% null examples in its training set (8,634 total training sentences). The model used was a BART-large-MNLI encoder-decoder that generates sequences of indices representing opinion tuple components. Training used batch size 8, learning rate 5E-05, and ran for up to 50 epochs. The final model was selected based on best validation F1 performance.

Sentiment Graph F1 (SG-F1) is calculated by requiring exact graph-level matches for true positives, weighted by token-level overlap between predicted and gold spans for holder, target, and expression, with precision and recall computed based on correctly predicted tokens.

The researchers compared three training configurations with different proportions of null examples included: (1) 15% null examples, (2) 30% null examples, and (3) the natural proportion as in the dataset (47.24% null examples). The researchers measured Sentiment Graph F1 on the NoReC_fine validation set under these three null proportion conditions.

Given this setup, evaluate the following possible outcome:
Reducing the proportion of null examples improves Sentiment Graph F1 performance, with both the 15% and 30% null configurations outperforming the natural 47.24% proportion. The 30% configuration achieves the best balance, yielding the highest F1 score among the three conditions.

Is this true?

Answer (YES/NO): NO